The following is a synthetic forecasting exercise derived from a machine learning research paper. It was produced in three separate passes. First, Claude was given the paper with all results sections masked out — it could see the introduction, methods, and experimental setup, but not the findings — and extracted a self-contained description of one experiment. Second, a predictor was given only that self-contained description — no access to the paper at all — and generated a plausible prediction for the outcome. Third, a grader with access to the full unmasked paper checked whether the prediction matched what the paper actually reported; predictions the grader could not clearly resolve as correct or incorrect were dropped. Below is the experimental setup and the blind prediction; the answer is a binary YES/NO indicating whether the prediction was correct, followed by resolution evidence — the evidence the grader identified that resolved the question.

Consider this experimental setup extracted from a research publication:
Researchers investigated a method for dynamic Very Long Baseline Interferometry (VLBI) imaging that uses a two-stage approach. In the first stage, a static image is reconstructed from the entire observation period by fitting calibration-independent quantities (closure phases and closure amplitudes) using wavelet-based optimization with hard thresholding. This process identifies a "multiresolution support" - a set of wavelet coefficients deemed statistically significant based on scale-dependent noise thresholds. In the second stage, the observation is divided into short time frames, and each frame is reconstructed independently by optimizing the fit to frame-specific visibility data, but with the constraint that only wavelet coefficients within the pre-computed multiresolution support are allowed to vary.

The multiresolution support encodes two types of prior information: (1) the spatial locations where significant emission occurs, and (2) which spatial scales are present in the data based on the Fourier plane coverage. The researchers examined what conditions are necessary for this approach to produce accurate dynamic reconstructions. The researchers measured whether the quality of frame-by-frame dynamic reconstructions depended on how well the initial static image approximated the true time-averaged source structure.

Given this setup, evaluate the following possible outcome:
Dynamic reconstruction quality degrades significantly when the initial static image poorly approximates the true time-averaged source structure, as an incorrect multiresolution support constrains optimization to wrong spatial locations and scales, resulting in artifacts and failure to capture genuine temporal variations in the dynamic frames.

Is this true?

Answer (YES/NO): YES